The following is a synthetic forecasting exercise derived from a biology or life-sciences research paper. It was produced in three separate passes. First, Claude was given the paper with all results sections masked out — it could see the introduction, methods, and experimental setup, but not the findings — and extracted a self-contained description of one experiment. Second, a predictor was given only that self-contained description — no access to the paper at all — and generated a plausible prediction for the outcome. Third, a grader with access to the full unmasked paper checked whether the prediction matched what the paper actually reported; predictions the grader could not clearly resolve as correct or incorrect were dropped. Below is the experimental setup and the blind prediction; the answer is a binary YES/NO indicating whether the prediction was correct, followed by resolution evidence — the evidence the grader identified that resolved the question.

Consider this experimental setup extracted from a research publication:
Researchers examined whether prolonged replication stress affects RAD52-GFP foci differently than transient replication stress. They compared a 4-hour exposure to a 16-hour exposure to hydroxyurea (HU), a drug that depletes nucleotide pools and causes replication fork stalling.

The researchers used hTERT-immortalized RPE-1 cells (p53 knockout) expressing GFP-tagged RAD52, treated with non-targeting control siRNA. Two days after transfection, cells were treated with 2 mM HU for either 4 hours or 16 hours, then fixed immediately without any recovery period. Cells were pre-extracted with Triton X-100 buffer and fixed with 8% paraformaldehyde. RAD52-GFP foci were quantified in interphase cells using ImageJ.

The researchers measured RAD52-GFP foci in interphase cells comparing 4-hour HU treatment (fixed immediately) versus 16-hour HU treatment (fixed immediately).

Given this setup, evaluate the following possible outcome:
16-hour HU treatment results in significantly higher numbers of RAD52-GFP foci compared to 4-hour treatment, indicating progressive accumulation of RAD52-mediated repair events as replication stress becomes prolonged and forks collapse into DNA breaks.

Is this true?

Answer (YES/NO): YES